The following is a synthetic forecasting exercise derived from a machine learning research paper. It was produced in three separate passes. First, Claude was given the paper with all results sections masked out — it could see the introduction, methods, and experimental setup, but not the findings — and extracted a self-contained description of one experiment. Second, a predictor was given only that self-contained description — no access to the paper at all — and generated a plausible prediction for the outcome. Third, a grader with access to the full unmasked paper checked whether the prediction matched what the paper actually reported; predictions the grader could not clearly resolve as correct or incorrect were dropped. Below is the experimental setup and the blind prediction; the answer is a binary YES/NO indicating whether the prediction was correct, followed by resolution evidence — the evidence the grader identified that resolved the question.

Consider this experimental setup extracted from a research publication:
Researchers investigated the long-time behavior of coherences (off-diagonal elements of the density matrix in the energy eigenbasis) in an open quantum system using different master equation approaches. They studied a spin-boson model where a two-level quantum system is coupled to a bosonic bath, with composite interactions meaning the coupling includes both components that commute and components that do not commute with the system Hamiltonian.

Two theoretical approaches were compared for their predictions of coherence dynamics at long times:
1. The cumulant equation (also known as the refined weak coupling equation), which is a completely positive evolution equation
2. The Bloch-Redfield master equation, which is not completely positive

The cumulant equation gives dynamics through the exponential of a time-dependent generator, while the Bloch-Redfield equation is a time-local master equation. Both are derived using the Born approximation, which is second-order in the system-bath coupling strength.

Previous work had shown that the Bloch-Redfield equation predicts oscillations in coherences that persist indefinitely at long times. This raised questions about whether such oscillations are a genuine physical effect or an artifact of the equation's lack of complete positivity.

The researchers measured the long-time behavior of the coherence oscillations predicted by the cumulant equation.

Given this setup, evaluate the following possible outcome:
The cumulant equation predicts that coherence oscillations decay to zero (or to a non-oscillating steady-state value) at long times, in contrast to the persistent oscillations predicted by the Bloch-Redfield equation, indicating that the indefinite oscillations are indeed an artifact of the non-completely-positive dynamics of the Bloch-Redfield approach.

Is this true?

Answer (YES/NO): NO